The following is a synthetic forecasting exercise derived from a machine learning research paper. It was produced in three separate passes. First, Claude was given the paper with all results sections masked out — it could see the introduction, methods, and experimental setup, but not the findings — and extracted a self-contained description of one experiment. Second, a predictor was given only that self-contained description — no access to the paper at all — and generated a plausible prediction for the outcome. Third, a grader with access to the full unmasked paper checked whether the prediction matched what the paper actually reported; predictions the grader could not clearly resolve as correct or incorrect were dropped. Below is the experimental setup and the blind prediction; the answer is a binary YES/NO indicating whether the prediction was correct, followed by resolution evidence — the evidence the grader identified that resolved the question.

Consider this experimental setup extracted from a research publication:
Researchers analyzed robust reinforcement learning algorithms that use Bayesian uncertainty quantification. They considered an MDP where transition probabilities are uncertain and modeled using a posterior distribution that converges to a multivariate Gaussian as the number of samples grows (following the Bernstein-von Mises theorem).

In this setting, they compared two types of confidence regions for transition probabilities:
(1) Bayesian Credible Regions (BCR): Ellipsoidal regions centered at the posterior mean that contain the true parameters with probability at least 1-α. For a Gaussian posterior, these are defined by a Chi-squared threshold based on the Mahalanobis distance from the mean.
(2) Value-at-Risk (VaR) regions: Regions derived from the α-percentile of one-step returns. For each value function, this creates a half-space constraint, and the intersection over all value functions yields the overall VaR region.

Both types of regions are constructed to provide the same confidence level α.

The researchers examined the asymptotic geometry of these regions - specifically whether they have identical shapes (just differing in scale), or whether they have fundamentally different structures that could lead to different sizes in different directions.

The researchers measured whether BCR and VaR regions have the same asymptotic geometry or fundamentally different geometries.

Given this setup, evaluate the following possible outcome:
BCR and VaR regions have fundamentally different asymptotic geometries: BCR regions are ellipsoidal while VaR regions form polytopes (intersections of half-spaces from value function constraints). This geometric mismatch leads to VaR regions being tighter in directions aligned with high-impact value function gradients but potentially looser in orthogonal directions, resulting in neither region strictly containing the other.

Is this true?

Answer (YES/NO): NO